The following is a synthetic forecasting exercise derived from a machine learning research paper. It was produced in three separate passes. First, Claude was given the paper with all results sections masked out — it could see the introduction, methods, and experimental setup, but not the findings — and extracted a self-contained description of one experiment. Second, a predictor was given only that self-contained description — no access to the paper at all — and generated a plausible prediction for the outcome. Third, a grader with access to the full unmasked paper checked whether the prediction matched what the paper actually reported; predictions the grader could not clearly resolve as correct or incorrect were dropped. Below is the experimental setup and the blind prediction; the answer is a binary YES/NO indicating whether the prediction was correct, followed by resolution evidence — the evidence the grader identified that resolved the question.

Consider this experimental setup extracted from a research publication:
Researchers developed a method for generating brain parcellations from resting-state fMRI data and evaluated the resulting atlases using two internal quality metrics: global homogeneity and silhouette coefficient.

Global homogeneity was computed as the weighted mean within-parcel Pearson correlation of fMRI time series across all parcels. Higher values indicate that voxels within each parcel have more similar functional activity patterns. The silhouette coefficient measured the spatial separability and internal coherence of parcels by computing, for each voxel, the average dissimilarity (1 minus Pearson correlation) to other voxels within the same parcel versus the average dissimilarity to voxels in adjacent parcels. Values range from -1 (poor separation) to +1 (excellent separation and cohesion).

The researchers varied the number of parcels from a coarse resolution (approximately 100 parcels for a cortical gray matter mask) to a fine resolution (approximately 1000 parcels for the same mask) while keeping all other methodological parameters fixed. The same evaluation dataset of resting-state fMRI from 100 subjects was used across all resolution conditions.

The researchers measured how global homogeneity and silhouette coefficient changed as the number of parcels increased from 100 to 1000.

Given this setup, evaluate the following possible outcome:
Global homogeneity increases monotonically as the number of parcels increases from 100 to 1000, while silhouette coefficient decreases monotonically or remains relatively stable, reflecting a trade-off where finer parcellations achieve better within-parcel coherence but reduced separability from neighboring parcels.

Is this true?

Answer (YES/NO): NO